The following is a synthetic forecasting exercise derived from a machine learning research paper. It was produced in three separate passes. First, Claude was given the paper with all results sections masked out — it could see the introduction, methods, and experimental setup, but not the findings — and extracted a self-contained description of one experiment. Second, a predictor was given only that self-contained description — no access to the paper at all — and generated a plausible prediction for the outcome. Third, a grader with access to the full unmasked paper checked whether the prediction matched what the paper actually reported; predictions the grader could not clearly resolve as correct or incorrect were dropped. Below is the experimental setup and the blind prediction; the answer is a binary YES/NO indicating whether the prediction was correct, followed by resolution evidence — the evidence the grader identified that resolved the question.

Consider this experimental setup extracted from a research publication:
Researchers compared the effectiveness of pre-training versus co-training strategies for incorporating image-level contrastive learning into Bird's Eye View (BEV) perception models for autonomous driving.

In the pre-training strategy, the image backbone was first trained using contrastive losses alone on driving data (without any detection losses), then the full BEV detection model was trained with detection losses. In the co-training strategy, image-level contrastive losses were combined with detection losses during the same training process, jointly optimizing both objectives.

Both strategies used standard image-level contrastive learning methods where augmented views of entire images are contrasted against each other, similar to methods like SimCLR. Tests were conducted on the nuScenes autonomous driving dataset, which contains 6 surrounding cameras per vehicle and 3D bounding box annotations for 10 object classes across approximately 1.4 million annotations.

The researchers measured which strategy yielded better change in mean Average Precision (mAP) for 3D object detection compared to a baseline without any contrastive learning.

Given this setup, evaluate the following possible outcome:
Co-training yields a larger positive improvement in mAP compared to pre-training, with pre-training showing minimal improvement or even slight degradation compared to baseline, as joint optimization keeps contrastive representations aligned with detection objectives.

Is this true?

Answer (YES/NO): YES